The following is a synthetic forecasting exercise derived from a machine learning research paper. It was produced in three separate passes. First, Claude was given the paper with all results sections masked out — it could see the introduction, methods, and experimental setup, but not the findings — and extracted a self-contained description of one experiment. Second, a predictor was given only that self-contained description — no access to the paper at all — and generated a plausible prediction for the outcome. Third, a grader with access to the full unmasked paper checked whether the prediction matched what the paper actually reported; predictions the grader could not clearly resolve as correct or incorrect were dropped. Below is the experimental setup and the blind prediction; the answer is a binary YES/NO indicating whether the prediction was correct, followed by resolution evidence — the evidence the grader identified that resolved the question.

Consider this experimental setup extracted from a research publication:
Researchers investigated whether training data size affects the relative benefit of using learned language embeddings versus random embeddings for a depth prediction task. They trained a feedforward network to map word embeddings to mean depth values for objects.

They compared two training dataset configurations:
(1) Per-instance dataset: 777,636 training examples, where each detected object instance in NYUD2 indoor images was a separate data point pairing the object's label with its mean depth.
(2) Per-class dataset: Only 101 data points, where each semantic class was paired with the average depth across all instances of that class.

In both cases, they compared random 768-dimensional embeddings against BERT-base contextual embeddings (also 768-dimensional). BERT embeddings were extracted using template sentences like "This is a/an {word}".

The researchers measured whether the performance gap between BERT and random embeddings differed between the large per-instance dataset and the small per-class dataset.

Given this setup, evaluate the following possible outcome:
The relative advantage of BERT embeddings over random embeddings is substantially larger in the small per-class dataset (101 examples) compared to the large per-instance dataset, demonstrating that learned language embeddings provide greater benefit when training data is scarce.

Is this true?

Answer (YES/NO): YES